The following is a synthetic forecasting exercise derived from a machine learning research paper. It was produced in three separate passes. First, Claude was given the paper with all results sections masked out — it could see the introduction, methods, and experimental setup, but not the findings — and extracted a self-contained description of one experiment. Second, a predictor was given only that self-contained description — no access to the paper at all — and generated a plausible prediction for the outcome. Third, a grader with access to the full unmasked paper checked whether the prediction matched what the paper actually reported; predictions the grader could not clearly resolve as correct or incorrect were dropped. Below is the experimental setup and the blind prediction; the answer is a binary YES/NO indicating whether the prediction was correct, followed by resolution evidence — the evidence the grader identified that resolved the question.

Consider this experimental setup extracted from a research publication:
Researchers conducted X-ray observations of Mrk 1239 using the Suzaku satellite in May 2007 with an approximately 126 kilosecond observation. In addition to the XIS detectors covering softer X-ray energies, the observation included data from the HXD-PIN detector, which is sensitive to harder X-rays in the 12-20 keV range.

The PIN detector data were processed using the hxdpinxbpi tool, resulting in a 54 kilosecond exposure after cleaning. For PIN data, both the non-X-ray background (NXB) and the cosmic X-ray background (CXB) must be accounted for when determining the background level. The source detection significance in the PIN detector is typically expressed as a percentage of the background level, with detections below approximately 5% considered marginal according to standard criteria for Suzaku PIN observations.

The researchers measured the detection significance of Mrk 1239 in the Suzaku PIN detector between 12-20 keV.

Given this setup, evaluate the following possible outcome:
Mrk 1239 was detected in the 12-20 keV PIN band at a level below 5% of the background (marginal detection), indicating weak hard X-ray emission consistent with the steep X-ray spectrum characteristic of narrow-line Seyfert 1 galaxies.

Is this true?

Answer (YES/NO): NO